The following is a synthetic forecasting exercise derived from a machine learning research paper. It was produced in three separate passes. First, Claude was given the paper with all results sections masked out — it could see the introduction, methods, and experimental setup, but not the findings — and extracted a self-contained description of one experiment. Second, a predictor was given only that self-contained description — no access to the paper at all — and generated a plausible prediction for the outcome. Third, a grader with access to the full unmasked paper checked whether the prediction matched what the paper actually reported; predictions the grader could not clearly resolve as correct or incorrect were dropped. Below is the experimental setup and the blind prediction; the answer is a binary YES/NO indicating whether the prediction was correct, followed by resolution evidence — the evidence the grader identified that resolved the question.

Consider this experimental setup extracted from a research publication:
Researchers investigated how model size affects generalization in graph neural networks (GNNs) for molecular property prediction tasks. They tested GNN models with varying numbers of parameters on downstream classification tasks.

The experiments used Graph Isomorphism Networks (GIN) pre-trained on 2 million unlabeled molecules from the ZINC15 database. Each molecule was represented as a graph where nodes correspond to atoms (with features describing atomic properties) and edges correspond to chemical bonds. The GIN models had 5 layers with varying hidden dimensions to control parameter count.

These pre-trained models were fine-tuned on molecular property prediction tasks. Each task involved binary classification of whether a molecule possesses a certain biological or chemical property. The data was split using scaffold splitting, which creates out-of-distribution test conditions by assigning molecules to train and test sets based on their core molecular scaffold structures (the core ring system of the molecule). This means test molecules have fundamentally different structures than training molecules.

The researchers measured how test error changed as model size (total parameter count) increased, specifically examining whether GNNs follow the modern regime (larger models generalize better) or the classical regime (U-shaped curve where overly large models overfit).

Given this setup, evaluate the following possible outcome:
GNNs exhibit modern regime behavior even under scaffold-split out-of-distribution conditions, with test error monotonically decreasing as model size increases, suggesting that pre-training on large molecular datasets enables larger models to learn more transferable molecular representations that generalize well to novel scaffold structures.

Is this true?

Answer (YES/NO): NO